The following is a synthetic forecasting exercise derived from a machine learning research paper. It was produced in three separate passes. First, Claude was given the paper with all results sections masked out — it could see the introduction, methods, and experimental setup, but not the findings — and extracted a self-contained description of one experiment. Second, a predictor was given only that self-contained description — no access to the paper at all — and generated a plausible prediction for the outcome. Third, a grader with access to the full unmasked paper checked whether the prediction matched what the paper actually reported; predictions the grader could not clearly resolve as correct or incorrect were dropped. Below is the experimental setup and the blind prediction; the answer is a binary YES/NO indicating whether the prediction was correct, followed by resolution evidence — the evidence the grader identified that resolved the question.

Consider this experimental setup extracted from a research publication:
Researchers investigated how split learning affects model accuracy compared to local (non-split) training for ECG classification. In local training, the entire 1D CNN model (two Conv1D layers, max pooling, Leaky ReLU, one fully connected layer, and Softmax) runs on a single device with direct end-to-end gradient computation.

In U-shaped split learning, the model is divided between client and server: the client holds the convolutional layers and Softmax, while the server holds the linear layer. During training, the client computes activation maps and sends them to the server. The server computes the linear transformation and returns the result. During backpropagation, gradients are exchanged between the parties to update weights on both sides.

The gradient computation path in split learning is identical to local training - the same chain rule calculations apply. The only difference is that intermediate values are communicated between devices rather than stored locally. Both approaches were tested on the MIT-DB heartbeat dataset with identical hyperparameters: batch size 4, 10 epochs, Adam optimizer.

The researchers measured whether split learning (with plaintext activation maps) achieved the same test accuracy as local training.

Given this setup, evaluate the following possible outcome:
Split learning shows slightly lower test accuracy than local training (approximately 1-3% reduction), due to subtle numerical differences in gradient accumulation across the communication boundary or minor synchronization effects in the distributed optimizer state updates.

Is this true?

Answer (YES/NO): NO